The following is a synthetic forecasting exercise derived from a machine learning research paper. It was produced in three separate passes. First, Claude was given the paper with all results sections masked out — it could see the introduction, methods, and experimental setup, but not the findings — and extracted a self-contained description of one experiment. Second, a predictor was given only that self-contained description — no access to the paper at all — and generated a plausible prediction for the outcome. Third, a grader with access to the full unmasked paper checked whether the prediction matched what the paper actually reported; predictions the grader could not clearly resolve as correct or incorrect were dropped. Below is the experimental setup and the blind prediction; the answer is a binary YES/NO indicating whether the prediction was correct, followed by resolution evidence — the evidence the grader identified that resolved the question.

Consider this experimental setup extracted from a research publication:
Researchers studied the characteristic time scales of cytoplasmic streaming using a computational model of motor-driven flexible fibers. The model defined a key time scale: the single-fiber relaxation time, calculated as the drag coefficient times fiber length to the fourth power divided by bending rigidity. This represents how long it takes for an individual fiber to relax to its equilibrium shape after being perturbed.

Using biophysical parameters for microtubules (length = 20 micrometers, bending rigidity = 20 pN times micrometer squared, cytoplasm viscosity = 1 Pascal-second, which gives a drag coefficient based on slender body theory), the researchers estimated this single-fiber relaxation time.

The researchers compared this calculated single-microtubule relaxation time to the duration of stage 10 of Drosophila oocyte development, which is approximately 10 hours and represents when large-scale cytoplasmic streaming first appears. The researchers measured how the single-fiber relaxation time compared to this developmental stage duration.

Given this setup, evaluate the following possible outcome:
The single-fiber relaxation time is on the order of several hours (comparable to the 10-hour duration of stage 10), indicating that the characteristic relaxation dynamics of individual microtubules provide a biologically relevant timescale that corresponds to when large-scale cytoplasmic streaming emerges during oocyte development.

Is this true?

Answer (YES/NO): YES